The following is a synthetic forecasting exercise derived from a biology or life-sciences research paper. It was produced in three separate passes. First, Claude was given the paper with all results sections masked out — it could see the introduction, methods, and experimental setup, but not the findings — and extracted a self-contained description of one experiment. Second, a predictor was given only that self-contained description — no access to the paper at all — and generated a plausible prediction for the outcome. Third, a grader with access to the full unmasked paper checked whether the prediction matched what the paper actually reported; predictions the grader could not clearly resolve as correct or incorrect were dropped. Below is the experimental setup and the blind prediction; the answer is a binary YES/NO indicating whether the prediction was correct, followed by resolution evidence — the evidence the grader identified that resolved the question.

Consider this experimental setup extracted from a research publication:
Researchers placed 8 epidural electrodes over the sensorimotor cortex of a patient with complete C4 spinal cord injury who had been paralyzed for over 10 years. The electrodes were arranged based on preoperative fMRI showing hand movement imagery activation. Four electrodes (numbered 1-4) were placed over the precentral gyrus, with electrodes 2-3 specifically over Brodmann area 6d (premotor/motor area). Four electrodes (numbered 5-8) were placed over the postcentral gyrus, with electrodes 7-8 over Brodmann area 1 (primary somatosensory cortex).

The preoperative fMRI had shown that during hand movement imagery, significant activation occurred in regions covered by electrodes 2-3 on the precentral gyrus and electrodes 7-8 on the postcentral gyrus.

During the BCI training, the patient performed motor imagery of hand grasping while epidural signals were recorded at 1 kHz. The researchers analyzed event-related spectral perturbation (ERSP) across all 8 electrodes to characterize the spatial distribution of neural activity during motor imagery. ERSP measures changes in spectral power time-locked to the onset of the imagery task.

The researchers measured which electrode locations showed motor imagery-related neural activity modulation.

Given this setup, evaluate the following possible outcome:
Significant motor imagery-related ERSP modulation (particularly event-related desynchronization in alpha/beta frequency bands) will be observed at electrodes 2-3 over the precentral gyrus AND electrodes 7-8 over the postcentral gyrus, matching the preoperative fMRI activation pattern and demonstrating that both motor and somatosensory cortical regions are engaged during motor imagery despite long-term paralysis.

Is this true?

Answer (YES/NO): NO